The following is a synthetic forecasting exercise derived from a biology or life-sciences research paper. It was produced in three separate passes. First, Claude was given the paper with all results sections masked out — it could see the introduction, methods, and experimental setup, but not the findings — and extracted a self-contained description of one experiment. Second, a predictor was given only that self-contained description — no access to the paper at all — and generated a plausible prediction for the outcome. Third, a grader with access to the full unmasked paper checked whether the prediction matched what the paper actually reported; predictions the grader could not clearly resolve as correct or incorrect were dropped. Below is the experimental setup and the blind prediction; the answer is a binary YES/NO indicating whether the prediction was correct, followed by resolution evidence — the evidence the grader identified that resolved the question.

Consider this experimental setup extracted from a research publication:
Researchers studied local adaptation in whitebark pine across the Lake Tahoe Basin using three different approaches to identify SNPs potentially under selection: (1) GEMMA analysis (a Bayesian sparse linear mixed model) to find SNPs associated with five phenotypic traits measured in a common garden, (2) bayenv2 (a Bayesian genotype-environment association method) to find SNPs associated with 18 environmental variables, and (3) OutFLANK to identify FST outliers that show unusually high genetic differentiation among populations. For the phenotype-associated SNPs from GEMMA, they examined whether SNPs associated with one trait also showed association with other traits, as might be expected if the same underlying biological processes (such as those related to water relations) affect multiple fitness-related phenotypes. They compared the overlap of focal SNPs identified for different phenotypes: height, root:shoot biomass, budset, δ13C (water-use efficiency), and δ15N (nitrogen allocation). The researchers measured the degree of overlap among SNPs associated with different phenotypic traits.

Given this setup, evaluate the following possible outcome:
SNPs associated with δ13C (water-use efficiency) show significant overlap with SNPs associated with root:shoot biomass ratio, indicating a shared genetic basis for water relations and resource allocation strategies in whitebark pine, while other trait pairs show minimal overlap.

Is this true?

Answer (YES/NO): NO